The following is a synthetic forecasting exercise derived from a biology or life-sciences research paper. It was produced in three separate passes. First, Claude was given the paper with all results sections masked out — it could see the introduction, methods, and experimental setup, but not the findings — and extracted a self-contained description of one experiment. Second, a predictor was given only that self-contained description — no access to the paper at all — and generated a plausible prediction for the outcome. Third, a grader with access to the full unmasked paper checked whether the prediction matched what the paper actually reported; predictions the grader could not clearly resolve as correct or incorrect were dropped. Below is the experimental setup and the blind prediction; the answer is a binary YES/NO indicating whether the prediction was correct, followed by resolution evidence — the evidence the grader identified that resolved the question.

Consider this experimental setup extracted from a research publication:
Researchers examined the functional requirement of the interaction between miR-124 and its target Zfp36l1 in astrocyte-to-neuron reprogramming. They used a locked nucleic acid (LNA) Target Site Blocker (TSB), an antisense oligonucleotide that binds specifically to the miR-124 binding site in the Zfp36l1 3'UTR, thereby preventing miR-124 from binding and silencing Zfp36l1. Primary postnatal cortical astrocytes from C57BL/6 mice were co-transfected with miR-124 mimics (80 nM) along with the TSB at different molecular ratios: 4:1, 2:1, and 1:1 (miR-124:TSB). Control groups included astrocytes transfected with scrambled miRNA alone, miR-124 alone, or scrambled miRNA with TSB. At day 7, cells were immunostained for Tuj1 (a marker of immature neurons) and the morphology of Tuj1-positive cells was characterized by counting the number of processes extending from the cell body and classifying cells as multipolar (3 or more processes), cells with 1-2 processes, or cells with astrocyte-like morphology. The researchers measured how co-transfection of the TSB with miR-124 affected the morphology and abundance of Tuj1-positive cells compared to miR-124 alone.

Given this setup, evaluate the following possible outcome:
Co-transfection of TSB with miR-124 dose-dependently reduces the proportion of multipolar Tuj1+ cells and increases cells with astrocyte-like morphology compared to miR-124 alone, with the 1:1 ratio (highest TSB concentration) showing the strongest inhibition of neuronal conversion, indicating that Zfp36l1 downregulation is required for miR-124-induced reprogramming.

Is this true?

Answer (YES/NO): NO